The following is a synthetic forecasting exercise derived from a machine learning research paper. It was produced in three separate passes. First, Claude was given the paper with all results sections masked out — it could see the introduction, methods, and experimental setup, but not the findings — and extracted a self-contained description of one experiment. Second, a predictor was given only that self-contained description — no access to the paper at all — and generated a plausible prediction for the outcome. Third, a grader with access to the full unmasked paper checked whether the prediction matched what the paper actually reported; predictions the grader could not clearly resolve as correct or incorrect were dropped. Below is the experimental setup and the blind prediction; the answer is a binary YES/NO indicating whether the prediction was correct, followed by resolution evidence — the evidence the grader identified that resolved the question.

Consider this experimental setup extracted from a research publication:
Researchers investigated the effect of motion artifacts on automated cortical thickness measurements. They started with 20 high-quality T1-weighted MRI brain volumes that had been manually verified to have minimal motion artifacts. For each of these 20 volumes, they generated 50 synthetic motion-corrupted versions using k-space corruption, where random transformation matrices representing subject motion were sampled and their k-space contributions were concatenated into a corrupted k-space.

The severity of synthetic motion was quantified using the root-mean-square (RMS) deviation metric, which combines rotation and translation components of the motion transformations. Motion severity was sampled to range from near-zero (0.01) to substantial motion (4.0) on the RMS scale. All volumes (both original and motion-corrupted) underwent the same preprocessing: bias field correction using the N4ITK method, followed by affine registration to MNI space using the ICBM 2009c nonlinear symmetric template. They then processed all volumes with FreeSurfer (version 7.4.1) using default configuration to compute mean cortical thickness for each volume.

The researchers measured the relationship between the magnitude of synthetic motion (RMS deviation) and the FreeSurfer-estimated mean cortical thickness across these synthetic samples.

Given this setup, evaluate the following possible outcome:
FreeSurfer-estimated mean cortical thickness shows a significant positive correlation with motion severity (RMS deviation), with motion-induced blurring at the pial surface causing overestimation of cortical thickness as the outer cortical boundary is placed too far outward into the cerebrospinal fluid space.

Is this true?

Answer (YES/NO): NO